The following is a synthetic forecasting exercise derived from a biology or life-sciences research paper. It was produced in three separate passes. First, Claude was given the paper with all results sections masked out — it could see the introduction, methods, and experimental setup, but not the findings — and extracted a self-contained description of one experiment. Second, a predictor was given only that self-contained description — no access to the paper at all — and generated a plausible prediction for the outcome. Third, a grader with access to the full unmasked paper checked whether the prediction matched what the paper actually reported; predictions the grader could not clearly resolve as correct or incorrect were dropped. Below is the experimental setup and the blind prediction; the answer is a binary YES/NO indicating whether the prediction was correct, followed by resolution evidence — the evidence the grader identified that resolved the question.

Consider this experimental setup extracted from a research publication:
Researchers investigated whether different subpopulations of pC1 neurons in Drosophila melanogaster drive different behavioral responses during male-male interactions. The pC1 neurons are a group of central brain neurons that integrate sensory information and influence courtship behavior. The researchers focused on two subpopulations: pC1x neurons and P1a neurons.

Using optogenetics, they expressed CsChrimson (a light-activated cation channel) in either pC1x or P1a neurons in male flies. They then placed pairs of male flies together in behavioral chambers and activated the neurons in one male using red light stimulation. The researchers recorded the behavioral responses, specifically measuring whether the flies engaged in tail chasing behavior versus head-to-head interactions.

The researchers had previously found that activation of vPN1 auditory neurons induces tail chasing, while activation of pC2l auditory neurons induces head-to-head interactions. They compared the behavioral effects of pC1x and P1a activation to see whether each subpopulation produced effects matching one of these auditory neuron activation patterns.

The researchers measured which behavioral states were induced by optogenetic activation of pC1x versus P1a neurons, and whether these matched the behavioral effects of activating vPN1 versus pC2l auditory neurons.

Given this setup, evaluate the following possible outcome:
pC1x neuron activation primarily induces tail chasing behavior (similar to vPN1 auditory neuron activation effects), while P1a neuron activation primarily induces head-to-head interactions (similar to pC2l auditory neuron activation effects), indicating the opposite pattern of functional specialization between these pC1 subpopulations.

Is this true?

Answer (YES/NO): YES